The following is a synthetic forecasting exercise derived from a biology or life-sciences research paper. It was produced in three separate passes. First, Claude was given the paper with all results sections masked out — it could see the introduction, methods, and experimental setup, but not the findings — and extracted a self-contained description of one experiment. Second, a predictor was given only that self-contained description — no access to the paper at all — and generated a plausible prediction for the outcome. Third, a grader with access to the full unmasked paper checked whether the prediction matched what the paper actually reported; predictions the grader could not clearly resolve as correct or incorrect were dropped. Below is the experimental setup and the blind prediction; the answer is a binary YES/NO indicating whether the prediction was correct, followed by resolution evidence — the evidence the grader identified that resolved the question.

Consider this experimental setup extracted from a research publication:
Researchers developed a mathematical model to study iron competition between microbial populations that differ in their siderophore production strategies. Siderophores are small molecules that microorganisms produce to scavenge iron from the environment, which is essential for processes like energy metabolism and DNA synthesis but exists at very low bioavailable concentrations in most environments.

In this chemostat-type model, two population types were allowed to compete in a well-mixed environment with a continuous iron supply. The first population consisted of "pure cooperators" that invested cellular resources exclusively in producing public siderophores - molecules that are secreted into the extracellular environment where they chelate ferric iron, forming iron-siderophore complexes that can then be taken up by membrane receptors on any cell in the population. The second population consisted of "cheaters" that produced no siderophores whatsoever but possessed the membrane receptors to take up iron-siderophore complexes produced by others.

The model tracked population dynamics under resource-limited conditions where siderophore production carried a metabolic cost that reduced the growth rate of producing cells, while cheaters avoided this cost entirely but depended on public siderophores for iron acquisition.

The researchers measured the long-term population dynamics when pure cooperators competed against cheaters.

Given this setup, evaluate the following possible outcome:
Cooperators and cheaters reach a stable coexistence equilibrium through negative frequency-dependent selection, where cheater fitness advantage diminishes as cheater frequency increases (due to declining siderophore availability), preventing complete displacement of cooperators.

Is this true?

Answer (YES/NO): NO